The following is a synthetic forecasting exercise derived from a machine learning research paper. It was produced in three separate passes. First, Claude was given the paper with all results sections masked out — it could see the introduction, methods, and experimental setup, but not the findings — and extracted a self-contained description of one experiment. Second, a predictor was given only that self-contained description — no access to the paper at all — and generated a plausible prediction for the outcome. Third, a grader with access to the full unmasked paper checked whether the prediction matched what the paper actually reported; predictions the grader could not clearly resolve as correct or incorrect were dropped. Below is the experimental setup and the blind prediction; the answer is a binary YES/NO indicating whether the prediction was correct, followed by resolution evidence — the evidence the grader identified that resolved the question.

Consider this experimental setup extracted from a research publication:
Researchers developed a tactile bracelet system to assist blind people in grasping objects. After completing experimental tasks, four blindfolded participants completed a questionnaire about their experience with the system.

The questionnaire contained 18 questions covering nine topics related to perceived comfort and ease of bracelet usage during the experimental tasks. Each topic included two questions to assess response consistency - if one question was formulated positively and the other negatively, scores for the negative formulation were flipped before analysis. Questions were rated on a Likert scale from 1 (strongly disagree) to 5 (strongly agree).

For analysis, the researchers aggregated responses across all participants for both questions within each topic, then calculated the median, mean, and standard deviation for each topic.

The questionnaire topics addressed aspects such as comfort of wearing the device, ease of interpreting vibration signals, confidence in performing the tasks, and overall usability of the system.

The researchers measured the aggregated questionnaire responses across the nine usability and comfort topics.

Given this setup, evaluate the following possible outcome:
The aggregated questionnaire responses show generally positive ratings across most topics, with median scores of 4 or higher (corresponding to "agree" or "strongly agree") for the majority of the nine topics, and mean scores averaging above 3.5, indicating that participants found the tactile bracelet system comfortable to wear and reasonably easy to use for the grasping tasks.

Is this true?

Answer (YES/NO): YES